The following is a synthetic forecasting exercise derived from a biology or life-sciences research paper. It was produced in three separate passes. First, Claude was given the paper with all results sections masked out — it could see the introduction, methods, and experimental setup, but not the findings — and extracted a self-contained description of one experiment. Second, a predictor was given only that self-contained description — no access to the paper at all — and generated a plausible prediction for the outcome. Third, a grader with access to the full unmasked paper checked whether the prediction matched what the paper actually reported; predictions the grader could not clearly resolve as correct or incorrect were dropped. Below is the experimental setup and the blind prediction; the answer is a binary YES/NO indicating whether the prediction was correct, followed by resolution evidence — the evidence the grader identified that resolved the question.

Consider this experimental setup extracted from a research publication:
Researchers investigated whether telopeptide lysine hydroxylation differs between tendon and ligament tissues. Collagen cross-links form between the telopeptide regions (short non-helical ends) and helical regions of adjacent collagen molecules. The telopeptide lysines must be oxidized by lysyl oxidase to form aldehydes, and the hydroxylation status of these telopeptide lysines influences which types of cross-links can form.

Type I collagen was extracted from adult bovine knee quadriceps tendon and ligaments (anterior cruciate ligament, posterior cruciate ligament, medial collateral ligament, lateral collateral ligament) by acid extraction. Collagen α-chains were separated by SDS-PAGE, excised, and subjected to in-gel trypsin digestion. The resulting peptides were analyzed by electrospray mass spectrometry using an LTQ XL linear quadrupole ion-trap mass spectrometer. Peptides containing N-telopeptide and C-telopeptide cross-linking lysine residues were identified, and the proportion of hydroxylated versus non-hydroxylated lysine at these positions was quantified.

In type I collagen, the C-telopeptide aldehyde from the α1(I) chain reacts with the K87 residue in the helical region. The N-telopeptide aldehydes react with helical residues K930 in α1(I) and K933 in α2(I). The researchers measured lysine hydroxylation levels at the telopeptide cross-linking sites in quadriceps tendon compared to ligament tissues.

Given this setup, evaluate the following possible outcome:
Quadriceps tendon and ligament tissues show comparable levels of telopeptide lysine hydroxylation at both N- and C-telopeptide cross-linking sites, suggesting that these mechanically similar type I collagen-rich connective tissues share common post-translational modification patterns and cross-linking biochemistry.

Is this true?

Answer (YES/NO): NO